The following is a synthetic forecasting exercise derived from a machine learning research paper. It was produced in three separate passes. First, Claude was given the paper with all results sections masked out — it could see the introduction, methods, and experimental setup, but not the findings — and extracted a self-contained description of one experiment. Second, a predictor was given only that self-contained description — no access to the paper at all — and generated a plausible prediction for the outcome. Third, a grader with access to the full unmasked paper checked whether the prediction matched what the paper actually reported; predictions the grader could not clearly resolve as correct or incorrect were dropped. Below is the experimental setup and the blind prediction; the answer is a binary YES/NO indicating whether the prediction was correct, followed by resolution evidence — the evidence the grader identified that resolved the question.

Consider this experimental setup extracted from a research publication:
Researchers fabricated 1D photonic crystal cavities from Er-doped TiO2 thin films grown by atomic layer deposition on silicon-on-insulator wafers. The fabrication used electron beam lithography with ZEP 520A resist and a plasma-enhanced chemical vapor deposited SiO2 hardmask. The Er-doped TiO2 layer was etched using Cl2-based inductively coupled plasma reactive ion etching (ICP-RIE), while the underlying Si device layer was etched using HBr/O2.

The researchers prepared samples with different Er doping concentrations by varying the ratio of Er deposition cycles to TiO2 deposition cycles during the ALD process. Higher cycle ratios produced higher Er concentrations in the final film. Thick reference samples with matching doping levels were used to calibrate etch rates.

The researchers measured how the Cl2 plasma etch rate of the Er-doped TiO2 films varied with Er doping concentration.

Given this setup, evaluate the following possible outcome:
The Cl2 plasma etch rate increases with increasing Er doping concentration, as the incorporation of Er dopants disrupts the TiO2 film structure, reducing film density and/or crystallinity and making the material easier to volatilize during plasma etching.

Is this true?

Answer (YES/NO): NO